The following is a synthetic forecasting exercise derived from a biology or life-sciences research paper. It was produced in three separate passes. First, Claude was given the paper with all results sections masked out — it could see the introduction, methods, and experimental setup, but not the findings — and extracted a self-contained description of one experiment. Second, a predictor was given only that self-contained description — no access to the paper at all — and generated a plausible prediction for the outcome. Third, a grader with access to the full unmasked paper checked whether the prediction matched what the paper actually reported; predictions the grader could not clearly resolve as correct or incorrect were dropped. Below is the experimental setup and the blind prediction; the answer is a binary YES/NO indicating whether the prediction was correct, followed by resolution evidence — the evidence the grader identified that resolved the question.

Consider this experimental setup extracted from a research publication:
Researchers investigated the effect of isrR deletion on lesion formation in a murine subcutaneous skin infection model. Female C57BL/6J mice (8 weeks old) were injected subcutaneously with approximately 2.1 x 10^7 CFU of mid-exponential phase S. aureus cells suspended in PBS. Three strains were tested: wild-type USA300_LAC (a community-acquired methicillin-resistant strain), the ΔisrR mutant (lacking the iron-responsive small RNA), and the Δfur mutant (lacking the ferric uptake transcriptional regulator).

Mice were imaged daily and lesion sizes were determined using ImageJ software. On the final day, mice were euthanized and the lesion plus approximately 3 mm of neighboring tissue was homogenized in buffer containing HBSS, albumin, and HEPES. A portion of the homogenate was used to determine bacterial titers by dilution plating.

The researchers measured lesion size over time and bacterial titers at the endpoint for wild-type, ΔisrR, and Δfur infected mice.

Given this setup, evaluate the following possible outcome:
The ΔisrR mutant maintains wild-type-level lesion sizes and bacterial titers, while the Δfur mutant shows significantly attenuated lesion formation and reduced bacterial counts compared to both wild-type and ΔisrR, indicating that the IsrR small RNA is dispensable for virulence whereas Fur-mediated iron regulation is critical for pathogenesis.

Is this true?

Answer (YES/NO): NO